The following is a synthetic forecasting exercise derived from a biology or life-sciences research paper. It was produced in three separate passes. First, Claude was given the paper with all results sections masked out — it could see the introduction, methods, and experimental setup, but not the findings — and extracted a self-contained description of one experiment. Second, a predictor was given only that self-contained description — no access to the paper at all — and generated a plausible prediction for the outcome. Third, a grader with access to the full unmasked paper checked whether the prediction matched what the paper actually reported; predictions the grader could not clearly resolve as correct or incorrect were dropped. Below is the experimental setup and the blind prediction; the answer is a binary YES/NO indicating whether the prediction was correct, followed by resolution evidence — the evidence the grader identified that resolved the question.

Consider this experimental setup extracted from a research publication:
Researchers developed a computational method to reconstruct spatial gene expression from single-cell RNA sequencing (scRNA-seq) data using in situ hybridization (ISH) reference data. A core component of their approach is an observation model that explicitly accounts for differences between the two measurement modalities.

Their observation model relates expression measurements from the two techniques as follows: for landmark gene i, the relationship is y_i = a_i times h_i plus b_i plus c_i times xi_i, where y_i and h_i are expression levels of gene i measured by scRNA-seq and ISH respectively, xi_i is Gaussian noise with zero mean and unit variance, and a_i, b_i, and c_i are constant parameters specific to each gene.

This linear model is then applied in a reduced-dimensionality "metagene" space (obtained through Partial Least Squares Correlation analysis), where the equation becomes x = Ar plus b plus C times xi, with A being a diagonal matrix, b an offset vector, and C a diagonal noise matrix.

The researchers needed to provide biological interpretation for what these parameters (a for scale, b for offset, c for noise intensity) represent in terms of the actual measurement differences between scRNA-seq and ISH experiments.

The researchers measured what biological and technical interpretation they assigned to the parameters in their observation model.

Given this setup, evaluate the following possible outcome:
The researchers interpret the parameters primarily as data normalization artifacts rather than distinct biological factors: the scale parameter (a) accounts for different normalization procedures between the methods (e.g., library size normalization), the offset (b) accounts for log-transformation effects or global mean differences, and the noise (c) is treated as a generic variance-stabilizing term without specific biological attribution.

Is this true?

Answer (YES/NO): NO